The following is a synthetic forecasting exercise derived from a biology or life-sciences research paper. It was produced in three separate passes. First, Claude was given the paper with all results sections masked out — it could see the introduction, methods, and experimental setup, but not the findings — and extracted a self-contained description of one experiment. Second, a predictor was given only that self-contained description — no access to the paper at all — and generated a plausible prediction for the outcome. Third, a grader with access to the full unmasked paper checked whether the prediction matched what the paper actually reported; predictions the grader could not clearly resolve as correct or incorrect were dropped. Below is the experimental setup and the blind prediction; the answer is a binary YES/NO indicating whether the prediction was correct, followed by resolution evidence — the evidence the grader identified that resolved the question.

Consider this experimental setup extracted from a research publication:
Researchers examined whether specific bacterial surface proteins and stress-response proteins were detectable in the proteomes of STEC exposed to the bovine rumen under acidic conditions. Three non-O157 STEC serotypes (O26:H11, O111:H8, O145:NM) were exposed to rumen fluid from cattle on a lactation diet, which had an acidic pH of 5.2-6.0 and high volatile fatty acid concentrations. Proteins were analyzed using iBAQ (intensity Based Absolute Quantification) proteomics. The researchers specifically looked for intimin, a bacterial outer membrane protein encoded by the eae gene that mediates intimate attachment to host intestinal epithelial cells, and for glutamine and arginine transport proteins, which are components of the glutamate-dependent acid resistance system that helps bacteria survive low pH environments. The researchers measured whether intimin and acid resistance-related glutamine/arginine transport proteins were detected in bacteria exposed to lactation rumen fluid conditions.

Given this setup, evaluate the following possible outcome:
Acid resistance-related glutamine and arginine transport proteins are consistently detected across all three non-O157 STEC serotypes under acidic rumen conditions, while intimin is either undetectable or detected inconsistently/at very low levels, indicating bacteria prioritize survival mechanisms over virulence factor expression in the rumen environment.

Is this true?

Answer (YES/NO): NO